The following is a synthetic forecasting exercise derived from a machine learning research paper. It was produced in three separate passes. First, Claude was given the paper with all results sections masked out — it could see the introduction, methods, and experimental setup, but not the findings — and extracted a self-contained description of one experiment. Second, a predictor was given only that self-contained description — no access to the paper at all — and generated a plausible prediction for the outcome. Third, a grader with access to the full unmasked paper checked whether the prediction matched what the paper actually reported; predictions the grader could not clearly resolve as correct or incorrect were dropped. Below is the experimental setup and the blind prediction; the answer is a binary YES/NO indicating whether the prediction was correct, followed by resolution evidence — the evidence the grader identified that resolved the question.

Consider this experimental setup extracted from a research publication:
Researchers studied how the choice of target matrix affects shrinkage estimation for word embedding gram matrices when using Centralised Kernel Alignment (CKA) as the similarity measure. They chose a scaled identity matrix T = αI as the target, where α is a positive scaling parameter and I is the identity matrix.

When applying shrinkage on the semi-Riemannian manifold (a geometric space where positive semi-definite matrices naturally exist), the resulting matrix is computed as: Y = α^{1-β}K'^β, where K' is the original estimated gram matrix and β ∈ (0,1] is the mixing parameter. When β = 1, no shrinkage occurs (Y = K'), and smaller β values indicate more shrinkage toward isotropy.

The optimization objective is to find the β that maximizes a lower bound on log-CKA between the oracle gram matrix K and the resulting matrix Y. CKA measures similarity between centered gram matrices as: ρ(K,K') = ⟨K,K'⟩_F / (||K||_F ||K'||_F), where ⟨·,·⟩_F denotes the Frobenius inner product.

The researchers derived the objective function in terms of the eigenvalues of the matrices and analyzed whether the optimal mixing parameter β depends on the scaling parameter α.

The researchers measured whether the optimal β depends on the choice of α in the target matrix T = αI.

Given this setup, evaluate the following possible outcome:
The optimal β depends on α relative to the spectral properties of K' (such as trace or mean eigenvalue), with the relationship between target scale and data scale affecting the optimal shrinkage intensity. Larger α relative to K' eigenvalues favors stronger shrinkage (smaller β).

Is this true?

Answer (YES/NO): NO